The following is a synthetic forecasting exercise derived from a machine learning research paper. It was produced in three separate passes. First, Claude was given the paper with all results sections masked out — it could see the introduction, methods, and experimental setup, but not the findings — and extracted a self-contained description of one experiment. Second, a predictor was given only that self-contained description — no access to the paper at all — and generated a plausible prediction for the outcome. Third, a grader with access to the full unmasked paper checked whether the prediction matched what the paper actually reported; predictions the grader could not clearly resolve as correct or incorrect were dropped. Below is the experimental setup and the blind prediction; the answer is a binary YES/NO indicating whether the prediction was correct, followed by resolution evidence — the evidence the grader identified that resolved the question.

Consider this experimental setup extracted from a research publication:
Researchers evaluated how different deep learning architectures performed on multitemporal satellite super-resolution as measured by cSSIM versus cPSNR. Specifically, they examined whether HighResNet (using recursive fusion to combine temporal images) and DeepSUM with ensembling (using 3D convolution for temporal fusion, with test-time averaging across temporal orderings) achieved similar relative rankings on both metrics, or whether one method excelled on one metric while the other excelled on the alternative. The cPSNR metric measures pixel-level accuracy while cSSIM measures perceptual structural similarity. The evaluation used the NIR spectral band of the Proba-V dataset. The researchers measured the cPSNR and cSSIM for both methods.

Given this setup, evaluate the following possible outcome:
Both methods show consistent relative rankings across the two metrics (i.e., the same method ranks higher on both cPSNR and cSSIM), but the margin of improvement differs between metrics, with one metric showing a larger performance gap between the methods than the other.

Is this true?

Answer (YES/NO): YES